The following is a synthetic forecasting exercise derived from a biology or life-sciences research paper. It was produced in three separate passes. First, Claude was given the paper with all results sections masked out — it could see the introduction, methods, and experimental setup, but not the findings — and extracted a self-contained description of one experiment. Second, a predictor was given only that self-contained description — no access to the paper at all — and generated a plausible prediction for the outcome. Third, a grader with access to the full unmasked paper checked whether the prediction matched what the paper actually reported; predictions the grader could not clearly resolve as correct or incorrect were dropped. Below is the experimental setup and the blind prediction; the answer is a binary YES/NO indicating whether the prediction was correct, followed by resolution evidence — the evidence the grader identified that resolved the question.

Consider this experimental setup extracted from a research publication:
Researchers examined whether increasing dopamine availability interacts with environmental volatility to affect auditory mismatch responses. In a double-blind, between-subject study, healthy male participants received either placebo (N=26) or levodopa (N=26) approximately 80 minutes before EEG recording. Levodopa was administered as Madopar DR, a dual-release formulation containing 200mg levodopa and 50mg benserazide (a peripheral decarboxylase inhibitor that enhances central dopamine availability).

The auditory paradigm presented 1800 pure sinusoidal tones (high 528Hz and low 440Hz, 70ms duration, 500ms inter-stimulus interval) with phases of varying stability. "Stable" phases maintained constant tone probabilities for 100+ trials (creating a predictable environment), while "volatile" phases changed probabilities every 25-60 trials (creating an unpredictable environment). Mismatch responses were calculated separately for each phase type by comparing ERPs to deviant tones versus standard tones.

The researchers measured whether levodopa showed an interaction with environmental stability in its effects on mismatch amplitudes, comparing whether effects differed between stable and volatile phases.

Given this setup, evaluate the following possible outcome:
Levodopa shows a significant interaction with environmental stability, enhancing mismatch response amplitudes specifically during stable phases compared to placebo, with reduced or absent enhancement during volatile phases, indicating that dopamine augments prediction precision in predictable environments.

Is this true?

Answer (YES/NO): NO